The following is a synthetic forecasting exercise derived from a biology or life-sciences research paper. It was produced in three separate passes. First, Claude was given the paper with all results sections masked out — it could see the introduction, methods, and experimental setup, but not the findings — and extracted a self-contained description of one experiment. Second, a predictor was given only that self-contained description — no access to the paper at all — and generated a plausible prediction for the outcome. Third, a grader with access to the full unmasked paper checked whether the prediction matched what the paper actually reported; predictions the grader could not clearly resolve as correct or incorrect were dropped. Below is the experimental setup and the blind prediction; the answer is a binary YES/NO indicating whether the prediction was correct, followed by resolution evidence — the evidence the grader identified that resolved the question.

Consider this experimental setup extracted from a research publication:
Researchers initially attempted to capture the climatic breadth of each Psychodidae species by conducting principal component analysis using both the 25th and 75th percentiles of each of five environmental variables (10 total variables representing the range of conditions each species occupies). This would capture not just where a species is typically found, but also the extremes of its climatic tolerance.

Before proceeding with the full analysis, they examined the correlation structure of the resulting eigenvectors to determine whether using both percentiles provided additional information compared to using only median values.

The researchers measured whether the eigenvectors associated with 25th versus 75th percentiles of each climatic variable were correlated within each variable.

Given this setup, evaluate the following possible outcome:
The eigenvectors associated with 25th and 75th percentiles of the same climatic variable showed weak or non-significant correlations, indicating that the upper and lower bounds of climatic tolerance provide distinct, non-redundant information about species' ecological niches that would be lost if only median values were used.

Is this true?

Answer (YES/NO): NO